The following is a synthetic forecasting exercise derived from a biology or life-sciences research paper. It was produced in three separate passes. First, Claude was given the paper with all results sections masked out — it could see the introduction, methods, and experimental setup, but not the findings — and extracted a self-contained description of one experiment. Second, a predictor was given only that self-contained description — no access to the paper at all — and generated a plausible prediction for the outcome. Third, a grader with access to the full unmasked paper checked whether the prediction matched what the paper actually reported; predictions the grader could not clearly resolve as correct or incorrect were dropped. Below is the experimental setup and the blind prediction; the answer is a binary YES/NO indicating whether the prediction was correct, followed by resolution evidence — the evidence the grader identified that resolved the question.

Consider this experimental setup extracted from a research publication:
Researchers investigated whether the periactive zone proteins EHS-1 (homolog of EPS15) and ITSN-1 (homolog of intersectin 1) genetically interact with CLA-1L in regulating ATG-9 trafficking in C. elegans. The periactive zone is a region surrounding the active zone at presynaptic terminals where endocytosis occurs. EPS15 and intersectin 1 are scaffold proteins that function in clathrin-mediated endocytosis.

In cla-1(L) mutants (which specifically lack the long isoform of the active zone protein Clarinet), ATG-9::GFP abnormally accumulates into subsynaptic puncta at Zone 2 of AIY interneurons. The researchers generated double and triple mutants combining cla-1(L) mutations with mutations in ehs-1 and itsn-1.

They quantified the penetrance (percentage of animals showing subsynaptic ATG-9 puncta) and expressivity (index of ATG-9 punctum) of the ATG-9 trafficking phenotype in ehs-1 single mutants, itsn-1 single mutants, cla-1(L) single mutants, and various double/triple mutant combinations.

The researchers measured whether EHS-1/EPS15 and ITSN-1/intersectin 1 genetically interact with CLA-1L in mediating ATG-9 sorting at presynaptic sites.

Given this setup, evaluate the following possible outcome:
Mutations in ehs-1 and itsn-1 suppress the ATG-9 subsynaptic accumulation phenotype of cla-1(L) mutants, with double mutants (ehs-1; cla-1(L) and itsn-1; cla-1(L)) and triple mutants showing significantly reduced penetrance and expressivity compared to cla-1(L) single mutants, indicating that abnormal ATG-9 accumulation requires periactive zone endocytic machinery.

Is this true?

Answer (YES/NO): NO